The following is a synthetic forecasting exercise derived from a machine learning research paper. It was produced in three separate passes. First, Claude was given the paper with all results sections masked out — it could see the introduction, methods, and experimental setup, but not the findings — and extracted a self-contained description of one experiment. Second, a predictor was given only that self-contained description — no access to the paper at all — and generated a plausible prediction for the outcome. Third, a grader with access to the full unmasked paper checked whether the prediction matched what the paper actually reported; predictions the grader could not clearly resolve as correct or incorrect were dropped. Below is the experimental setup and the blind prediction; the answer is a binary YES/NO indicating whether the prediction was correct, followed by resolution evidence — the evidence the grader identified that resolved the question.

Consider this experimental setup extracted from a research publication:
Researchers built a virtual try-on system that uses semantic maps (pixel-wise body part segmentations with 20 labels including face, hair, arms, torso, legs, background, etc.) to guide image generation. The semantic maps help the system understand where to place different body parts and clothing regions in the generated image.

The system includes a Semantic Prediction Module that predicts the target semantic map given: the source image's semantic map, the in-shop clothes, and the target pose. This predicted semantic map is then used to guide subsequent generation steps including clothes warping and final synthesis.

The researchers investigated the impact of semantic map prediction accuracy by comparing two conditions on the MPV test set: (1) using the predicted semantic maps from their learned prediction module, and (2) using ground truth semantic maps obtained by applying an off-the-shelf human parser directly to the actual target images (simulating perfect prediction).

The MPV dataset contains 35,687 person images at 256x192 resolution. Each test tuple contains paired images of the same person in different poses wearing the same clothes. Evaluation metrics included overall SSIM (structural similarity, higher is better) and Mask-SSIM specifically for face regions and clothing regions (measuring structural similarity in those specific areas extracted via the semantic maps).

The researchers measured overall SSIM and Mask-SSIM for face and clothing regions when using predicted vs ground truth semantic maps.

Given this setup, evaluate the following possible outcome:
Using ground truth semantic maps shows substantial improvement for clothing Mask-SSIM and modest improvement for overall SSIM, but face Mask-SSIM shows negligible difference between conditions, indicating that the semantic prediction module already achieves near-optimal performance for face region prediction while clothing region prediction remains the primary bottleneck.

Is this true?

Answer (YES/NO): NO